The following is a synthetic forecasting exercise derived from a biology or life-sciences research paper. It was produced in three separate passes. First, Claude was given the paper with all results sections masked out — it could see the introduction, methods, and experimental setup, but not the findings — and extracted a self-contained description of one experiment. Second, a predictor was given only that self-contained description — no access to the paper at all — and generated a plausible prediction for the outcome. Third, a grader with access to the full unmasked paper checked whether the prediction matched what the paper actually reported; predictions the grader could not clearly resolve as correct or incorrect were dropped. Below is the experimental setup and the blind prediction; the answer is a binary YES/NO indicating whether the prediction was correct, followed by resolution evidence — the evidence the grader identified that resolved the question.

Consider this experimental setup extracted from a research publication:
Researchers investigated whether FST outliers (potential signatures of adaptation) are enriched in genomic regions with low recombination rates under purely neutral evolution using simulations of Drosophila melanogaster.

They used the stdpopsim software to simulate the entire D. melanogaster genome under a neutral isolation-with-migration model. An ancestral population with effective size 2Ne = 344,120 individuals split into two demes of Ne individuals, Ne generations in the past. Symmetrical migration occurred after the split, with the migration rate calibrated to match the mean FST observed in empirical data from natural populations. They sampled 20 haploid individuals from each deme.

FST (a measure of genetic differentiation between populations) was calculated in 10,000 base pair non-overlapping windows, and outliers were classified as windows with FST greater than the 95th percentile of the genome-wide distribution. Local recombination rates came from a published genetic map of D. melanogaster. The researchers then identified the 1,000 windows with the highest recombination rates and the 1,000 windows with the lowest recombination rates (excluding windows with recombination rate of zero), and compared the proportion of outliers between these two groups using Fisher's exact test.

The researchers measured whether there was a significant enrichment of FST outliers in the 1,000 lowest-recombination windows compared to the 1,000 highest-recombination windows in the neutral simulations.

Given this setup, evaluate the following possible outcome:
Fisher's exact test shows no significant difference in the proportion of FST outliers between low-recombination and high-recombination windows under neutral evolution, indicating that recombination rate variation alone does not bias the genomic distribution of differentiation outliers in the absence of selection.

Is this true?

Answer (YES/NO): NO